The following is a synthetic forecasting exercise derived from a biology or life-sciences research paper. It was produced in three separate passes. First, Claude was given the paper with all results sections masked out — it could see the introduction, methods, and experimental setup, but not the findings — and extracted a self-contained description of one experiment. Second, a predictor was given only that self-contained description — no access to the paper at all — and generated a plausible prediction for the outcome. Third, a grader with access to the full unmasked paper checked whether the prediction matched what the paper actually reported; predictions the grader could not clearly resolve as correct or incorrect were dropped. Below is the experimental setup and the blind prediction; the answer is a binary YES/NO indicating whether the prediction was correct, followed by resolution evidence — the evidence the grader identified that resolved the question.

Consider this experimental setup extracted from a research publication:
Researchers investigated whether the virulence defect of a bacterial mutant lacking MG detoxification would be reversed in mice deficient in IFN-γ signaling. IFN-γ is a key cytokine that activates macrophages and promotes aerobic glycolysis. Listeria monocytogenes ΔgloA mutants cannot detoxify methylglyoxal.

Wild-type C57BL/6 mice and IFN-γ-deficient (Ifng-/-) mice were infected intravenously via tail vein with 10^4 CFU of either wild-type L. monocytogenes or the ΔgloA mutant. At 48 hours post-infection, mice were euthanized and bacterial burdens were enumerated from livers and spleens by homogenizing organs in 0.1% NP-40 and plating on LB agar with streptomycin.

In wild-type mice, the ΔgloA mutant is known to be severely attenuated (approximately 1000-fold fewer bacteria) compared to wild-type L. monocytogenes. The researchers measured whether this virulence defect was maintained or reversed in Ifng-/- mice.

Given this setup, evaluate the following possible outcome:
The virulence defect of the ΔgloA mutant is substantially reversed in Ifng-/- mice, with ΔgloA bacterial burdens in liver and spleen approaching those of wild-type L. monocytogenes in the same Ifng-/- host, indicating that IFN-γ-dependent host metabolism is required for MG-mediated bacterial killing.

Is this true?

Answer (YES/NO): YES